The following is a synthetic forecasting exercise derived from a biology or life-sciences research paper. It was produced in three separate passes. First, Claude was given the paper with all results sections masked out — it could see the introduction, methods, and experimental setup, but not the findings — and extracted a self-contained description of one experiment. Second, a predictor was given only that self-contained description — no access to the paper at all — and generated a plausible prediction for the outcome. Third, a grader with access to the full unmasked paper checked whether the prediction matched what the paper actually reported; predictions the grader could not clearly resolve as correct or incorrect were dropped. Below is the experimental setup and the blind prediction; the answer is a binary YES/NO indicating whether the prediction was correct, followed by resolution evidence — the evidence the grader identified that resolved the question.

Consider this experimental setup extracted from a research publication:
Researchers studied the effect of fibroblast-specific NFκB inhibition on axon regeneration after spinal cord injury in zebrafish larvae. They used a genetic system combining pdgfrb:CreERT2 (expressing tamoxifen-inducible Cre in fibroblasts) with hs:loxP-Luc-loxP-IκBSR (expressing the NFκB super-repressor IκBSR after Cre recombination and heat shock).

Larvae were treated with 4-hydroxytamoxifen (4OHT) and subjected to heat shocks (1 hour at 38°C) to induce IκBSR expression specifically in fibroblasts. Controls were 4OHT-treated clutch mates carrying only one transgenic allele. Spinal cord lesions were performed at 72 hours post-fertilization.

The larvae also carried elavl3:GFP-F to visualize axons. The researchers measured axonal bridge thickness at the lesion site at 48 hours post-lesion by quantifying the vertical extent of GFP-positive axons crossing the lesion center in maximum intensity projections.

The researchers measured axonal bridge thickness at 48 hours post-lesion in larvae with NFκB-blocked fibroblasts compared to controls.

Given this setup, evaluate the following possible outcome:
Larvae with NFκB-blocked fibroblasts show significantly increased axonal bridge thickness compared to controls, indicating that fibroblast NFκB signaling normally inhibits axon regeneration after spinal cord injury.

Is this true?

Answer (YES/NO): NO